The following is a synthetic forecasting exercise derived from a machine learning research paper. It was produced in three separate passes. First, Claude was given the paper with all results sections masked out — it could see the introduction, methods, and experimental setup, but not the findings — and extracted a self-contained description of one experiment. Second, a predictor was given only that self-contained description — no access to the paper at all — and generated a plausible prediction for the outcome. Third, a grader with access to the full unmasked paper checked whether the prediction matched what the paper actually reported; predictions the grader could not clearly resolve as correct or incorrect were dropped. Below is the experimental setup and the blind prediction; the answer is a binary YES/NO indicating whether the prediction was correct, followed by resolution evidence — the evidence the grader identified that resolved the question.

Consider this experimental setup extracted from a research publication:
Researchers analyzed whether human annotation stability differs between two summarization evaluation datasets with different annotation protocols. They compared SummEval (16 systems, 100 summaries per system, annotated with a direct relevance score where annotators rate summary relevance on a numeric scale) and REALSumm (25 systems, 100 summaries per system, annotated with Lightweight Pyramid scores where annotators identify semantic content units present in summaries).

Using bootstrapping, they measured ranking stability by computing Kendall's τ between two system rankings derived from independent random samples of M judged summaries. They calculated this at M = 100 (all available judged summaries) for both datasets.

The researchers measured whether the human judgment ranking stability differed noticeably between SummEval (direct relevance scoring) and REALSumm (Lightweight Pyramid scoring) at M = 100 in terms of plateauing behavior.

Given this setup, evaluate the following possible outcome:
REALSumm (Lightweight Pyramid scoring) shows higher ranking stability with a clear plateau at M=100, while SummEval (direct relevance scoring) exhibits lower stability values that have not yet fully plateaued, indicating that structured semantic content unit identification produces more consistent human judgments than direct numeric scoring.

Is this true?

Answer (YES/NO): NO